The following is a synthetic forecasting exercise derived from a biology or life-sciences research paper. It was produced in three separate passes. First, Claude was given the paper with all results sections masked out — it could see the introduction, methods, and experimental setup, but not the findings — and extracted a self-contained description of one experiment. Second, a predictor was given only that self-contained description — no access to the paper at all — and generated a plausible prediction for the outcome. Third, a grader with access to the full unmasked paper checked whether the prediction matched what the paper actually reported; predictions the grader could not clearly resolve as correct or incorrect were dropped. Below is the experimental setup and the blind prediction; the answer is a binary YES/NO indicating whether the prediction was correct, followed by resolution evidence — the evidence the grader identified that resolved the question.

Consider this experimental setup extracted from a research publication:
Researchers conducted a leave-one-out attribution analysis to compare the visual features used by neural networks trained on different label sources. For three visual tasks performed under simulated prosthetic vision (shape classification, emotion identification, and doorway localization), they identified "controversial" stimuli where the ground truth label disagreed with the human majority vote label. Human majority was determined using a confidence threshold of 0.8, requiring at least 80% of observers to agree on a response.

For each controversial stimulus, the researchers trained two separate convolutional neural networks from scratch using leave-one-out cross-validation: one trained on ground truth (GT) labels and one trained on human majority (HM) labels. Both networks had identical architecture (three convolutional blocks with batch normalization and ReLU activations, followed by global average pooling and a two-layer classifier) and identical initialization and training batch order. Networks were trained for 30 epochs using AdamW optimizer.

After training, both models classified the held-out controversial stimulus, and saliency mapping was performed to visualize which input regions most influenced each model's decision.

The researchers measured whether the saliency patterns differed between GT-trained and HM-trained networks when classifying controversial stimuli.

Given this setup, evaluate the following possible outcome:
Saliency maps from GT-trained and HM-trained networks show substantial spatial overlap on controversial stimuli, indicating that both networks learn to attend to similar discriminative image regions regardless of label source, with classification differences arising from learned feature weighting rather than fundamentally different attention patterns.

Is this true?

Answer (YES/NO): NO